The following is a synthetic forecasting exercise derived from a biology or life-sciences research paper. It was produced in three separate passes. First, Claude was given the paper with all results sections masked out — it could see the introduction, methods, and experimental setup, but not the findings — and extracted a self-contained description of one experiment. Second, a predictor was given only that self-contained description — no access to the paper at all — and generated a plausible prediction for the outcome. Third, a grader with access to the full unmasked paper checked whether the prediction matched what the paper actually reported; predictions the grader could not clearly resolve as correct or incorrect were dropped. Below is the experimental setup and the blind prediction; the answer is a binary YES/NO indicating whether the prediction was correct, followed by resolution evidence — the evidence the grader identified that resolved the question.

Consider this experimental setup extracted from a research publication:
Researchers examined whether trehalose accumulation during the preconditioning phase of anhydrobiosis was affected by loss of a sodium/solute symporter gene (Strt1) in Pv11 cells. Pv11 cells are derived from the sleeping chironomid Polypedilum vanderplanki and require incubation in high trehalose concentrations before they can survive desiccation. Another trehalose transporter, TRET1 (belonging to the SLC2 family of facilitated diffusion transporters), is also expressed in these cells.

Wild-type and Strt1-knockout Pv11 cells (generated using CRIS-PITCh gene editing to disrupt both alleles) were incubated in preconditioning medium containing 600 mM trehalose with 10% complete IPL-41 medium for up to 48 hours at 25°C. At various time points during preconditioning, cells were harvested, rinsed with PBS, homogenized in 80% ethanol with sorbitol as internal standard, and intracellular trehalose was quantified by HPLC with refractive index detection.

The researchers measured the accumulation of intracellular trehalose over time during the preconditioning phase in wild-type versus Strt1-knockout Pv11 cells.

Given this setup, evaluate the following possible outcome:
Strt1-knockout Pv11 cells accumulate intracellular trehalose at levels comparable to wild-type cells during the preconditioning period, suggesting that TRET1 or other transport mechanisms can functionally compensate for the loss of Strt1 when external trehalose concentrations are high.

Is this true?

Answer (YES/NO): YES